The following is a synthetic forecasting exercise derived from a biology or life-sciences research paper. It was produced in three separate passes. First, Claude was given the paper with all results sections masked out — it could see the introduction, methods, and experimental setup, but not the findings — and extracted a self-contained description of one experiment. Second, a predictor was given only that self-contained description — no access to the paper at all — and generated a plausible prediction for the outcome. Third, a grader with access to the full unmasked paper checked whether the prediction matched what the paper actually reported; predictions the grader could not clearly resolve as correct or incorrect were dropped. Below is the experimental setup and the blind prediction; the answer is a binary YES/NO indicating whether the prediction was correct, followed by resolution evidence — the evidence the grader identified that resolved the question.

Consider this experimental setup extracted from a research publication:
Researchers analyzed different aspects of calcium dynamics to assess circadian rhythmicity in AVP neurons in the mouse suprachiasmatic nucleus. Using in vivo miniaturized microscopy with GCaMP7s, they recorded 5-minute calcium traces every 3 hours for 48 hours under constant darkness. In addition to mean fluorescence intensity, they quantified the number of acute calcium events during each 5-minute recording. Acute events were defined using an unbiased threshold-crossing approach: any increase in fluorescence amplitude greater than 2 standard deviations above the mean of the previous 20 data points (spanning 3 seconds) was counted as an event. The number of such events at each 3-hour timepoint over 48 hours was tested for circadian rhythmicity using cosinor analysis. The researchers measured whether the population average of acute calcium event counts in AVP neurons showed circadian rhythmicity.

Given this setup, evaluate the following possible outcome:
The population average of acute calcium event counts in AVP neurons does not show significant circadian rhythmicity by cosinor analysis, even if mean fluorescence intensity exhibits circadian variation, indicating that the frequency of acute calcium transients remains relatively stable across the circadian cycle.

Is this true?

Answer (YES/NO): NO